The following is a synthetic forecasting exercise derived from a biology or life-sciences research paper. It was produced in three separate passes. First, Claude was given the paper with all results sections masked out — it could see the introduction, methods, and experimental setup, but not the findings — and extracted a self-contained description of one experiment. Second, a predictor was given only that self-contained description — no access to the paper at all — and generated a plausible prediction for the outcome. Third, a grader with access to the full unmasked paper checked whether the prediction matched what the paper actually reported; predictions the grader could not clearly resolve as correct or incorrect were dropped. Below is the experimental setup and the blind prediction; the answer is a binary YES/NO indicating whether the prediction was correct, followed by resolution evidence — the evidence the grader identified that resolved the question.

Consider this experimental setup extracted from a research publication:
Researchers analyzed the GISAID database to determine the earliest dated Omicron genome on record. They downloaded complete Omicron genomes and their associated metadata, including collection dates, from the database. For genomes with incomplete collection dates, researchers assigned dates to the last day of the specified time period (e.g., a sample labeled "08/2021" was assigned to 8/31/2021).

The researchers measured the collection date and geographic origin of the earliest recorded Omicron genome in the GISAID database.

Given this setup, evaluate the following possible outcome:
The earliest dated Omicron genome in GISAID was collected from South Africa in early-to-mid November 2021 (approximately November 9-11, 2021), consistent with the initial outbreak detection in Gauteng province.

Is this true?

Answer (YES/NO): NO